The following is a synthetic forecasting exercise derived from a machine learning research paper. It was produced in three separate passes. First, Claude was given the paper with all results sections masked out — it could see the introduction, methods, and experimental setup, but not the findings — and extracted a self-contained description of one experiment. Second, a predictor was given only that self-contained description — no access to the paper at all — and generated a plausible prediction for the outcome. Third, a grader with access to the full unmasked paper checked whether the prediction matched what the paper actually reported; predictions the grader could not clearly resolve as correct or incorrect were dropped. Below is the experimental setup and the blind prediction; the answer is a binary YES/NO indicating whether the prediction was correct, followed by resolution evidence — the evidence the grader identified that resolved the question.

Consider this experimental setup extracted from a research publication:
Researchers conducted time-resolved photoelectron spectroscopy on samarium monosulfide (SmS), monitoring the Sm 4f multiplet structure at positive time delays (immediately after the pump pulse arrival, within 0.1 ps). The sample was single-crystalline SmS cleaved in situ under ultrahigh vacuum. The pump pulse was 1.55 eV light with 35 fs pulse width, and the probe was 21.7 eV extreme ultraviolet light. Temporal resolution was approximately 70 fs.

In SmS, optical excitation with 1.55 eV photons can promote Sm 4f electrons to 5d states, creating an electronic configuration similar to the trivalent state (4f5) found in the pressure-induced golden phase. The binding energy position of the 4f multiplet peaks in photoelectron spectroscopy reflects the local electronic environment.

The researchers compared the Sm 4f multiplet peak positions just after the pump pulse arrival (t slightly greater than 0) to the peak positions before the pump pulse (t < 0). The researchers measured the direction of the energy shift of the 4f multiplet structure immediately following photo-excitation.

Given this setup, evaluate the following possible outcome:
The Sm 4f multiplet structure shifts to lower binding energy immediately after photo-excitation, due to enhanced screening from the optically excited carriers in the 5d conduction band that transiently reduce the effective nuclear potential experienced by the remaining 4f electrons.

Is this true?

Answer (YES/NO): YES